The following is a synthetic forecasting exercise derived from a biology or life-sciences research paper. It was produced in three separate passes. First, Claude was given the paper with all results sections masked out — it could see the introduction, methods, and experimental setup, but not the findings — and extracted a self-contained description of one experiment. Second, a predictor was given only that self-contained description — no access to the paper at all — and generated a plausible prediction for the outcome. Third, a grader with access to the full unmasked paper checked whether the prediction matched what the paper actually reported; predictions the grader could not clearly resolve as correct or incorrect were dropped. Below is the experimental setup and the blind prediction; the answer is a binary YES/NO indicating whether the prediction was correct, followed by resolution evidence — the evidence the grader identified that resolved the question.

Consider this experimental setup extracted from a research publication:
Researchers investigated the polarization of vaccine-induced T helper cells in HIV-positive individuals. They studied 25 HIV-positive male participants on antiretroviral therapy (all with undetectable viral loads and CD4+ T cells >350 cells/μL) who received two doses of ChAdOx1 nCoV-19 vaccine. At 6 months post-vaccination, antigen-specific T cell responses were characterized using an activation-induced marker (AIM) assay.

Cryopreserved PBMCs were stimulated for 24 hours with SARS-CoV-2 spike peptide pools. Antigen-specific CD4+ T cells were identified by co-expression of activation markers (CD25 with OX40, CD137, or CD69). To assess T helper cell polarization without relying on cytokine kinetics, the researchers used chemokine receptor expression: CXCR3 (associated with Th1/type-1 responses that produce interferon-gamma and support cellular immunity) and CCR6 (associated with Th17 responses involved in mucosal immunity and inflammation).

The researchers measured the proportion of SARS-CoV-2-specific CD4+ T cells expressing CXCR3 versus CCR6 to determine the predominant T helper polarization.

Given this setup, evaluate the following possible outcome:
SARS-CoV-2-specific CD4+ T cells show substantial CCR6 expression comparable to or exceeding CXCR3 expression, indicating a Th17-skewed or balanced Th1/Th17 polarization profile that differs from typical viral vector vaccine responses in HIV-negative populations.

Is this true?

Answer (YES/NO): NO